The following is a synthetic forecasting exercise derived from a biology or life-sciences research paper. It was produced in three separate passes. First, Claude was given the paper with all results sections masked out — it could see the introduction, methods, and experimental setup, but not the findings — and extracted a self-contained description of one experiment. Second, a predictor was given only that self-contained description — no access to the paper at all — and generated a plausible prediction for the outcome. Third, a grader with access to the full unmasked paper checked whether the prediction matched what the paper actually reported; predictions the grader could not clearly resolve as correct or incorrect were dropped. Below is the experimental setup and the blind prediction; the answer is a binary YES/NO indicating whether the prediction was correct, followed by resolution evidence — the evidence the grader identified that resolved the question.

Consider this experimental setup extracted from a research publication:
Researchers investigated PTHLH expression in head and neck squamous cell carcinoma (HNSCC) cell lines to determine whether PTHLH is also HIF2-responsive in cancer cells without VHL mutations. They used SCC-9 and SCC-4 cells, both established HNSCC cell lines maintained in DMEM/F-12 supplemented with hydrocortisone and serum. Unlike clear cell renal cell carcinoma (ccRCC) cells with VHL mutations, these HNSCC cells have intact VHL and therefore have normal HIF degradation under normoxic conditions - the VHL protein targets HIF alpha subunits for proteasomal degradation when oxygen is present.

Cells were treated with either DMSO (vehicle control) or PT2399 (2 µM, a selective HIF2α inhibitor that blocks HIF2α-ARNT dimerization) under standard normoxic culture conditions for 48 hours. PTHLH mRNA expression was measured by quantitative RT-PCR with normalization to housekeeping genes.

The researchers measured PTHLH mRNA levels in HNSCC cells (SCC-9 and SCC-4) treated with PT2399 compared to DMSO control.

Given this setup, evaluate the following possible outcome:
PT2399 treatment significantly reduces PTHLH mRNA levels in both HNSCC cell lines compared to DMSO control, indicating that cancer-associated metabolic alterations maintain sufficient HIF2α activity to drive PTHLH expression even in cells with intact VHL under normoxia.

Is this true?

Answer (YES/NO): NO